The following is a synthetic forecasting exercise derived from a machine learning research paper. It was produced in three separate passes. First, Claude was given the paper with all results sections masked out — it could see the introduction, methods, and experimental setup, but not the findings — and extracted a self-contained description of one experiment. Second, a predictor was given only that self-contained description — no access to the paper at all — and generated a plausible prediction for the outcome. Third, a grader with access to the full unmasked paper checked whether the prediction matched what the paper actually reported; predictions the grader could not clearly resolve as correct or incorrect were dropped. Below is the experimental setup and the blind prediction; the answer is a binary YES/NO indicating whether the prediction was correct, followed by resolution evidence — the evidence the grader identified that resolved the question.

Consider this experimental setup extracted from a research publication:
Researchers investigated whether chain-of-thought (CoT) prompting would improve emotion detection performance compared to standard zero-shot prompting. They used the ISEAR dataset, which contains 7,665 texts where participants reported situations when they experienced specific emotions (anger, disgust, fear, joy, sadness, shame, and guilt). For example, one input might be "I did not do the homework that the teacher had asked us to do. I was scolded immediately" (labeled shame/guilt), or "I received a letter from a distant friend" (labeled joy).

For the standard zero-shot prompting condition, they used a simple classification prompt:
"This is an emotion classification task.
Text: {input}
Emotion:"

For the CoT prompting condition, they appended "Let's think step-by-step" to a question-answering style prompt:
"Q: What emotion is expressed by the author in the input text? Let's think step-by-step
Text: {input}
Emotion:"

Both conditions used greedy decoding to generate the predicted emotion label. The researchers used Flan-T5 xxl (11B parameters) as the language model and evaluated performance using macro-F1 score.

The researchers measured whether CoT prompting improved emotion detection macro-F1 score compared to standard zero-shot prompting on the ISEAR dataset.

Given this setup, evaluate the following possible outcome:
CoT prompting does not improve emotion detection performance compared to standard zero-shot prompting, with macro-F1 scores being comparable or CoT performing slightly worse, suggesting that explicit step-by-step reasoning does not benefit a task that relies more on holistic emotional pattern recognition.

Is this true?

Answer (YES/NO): NO